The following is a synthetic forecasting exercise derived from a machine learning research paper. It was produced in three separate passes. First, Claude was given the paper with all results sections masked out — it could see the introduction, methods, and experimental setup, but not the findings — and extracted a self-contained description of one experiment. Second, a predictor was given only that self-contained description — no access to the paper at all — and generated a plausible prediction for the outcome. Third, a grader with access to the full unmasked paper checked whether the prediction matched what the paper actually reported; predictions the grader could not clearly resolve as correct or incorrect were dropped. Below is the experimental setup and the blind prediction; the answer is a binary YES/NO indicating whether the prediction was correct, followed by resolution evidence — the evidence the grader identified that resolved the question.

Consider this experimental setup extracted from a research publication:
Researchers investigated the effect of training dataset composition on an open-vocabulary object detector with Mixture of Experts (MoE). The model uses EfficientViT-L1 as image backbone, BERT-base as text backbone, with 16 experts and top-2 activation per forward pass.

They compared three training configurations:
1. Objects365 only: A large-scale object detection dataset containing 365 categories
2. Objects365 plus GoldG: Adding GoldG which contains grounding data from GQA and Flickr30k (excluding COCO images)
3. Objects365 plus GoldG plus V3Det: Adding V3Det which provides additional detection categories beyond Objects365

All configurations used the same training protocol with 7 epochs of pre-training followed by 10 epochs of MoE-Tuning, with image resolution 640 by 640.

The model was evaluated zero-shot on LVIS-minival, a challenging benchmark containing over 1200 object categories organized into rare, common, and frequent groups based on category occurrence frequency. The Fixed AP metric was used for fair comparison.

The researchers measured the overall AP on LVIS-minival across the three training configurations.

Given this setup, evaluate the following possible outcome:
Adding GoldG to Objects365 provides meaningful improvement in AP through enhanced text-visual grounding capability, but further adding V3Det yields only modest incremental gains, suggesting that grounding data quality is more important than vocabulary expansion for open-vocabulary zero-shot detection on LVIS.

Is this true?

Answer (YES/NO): YES